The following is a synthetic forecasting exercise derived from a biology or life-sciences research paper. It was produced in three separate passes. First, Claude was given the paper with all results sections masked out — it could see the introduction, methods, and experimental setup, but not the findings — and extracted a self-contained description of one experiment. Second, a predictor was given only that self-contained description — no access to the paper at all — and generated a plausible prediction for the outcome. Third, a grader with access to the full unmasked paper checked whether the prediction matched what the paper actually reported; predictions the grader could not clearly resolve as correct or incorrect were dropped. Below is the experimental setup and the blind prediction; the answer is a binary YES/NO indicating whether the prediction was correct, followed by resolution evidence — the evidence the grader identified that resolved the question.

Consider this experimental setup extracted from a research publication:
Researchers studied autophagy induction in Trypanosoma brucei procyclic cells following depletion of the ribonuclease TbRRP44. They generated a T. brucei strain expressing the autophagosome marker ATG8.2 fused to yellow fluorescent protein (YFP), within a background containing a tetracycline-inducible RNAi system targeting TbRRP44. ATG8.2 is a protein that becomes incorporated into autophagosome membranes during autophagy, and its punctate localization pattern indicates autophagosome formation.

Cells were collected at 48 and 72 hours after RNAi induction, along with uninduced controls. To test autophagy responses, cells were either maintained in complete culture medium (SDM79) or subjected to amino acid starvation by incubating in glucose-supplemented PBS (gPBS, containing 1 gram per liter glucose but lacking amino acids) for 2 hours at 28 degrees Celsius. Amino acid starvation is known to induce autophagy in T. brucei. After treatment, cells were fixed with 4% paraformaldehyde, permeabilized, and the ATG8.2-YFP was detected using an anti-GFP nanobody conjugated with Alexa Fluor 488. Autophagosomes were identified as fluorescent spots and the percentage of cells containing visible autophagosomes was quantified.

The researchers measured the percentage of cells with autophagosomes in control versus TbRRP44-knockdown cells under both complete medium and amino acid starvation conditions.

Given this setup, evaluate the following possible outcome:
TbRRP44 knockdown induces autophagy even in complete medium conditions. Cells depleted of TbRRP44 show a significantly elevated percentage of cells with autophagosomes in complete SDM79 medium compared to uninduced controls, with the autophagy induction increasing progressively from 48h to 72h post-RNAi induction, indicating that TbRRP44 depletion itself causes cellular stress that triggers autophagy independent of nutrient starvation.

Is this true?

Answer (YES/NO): YES